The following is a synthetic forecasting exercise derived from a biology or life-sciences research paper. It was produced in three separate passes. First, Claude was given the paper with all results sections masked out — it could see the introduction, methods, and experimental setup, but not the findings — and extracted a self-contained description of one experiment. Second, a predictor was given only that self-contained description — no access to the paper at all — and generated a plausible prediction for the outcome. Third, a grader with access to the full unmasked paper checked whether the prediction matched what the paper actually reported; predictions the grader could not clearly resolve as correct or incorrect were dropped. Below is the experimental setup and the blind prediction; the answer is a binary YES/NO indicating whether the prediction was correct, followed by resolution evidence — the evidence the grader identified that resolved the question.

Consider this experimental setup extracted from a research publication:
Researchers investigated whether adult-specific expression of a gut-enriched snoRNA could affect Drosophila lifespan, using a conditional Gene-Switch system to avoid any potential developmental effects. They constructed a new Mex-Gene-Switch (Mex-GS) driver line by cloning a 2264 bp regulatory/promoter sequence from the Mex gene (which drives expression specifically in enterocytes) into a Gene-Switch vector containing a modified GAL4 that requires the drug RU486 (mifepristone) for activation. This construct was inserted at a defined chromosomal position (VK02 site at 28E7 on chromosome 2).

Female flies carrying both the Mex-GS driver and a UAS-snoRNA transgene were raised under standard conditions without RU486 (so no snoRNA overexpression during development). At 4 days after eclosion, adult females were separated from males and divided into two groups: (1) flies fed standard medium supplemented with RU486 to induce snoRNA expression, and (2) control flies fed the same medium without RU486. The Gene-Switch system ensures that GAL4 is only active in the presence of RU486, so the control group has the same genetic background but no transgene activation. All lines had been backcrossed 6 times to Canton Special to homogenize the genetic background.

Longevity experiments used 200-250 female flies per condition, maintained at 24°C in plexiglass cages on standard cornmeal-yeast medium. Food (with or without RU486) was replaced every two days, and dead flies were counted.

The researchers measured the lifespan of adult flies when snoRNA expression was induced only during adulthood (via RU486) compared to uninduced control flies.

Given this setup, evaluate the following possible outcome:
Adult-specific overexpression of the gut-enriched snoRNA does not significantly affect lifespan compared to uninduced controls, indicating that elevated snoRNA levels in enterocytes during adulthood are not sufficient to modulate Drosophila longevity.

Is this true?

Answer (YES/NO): NO